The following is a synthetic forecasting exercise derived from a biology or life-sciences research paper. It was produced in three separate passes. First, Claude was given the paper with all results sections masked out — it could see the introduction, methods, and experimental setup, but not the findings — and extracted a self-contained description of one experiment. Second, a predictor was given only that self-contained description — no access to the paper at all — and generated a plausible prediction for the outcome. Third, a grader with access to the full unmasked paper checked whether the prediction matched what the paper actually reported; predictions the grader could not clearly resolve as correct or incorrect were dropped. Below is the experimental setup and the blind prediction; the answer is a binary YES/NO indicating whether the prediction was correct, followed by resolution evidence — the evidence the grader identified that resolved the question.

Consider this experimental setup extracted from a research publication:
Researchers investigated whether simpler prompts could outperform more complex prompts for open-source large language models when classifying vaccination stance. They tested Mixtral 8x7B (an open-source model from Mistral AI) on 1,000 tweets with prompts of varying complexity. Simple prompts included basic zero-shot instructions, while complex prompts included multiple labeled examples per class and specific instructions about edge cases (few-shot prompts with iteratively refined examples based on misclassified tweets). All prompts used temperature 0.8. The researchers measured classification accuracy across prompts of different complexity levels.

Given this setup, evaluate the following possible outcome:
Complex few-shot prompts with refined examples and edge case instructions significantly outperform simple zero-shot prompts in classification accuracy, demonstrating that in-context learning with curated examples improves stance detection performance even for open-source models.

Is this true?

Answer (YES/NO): YES